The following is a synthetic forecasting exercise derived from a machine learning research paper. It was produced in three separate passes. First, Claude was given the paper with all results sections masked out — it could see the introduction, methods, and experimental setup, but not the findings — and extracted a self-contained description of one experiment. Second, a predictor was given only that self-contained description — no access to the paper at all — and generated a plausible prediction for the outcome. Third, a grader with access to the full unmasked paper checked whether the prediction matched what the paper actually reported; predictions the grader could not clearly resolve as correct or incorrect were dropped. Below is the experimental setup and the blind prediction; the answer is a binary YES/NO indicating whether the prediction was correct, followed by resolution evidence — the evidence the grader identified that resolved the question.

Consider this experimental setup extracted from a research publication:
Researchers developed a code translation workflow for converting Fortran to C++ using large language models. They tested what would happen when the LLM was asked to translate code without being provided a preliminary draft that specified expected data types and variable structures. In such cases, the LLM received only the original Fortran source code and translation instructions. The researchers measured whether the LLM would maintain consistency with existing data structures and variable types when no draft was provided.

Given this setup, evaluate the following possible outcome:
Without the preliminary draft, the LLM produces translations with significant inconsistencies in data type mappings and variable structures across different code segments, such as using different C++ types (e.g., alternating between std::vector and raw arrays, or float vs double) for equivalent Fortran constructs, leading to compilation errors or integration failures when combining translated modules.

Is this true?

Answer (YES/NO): NO